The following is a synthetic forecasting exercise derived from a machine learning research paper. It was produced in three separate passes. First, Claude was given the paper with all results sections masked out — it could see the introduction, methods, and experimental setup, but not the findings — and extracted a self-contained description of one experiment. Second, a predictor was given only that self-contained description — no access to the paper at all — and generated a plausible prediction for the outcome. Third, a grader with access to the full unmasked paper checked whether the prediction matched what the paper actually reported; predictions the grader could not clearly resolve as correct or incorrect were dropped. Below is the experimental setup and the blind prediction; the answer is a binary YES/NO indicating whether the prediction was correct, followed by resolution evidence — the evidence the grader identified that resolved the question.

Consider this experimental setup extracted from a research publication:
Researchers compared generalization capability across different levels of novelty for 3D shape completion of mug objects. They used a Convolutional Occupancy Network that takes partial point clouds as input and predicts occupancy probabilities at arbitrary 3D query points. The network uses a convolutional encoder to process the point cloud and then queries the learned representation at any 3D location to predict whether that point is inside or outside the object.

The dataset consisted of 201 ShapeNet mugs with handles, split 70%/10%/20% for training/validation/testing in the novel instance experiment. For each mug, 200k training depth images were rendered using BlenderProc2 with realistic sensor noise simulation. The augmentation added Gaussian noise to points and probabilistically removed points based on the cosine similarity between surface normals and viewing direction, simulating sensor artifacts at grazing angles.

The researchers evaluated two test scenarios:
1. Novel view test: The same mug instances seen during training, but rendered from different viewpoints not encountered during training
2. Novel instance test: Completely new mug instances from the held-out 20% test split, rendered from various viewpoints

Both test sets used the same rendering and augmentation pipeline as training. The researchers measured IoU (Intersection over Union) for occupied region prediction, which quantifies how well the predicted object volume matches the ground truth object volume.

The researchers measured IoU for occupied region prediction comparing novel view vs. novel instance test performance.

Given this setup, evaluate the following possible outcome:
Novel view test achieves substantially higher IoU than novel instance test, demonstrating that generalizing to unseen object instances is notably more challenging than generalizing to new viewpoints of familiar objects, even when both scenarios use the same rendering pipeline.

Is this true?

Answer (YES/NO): YES